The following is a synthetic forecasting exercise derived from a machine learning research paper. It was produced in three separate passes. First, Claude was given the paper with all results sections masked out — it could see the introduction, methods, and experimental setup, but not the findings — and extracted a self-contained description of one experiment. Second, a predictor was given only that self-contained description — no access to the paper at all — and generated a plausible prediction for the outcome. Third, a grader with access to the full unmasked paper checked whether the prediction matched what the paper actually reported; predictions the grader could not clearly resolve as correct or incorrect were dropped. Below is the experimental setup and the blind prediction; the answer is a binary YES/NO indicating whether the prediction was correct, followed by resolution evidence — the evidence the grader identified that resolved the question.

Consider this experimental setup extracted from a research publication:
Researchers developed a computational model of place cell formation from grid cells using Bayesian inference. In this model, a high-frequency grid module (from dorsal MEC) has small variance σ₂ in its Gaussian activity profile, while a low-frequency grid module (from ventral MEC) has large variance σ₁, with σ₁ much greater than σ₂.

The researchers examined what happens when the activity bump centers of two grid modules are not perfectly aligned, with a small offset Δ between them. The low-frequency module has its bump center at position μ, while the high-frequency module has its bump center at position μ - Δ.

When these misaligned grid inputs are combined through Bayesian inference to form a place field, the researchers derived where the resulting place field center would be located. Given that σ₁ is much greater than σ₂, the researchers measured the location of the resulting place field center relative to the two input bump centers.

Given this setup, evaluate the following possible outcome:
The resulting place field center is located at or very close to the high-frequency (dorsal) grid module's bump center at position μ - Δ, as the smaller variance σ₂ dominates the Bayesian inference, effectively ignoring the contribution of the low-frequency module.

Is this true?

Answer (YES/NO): NO